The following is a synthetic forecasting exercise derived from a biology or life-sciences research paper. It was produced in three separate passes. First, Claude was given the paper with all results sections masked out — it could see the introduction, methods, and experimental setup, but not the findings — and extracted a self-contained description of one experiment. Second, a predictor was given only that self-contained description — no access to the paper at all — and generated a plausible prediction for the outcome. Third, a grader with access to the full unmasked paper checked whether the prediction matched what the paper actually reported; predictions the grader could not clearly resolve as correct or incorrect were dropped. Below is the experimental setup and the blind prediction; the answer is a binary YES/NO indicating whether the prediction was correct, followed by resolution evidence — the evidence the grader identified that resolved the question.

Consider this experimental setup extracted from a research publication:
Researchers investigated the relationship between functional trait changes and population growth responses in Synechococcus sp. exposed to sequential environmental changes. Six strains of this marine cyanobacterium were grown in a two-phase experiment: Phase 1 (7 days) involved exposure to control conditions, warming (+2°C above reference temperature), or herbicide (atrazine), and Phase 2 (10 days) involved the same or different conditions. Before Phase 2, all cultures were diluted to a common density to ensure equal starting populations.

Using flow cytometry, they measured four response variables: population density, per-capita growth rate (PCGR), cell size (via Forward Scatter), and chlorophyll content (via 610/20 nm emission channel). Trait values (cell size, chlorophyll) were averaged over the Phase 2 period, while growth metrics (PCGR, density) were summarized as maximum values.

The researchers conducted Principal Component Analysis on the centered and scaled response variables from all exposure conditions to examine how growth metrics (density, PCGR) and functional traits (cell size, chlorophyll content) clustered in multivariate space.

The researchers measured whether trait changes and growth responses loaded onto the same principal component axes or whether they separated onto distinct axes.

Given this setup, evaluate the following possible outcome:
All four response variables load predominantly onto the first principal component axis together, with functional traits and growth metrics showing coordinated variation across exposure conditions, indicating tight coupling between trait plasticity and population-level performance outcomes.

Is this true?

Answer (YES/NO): NO